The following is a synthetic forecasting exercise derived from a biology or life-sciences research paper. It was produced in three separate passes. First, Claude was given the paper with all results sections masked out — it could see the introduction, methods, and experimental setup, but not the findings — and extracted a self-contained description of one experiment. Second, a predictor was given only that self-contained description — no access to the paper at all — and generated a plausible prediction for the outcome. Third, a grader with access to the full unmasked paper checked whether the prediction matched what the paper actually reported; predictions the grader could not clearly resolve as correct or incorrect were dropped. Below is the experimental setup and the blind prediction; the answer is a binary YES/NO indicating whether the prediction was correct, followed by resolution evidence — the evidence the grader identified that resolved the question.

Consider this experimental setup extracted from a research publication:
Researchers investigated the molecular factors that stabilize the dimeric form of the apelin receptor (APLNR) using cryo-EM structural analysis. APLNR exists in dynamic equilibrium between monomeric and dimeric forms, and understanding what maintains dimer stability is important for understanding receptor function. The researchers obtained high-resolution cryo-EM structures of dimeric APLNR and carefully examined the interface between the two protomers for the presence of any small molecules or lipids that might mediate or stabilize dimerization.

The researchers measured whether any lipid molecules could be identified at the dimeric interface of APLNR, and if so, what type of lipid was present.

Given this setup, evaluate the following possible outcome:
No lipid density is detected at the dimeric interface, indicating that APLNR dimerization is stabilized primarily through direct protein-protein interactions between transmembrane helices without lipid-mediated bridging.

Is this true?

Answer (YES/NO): NO